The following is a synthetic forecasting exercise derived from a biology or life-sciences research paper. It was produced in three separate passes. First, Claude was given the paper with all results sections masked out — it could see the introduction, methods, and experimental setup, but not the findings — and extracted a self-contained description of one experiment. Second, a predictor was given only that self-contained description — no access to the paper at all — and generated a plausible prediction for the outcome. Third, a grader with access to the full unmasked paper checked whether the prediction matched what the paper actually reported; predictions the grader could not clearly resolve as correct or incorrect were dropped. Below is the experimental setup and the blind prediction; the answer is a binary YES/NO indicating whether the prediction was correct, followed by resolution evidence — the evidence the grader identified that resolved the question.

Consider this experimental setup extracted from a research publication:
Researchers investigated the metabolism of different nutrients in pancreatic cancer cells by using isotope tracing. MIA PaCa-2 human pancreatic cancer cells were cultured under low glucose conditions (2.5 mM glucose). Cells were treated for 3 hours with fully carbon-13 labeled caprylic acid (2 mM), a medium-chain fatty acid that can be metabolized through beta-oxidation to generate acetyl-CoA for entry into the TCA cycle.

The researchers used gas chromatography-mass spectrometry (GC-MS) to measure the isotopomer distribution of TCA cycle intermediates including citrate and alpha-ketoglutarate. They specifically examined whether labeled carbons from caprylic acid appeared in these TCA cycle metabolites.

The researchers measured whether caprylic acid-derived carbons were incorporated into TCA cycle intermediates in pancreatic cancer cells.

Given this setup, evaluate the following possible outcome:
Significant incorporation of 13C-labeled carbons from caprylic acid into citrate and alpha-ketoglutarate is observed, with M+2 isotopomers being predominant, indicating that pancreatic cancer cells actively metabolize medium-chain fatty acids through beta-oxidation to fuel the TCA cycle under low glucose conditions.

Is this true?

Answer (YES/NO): YES